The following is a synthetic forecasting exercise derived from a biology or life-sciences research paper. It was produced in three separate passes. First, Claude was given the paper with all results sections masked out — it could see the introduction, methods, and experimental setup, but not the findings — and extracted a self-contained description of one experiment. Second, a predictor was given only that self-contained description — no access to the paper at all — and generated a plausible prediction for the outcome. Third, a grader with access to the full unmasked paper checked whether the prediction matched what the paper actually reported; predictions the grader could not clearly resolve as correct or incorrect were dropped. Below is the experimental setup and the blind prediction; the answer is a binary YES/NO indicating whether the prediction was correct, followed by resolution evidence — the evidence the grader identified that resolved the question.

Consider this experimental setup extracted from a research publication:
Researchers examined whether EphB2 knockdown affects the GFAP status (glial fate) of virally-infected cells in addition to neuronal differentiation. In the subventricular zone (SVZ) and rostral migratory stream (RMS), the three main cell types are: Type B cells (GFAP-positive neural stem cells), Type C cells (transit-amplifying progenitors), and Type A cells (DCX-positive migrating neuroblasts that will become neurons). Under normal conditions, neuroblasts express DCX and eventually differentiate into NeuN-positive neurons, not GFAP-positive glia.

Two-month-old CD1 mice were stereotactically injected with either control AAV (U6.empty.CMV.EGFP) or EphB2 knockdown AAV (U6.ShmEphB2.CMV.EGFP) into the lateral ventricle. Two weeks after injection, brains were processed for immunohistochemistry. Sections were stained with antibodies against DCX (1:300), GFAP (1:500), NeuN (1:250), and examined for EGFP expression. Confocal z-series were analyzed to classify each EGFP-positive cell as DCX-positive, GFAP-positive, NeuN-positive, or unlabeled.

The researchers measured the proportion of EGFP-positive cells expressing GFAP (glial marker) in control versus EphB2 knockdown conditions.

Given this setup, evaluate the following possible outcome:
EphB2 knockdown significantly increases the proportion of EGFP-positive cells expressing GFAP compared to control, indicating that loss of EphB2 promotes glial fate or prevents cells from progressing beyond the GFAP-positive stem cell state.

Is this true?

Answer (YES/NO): YES